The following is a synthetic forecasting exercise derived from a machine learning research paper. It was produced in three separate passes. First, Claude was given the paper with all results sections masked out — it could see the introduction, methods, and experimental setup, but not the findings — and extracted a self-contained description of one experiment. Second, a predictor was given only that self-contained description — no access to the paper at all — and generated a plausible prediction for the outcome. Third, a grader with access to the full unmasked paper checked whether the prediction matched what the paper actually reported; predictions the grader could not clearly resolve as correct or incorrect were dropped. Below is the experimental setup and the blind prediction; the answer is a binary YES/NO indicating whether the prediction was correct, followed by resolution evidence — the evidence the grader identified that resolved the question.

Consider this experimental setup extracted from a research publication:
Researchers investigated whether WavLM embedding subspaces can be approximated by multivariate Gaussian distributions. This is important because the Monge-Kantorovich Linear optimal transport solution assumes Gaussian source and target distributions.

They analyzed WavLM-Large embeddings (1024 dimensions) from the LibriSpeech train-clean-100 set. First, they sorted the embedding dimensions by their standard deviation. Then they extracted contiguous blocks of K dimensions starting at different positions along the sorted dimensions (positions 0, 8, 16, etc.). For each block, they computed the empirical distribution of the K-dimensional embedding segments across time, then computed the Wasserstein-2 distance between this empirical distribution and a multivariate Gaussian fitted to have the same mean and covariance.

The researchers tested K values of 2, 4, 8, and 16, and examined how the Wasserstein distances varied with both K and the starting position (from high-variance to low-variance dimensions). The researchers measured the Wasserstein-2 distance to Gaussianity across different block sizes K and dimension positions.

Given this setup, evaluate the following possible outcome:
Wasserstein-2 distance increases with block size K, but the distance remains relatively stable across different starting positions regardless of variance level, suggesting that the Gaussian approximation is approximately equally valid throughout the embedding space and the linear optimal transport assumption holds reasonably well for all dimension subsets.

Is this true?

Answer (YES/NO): NO